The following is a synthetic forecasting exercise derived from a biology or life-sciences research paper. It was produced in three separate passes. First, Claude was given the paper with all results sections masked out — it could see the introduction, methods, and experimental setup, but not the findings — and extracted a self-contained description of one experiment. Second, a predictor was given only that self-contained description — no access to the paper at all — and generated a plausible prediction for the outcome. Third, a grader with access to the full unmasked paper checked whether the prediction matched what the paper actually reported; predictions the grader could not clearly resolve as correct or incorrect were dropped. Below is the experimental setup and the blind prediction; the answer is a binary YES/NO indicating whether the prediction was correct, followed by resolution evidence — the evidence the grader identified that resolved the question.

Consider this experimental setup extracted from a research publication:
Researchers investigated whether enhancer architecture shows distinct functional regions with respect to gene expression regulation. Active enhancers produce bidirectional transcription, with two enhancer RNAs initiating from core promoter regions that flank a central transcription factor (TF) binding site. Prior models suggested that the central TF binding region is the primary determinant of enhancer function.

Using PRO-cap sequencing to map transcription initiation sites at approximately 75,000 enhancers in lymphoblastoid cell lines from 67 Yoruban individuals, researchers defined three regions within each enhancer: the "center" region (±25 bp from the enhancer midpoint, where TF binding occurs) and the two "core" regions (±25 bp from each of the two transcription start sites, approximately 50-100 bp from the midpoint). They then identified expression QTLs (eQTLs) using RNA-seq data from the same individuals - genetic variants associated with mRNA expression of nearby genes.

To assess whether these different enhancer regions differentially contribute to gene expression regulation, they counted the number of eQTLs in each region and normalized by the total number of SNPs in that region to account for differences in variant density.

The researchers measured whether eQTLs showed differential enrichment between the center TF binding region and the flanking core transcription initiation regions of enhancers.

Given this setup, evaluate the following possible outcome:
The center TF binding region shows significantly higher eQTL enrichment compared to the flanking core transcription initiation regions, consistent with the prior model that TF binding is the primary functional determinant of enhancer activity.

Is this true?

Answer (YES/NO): NO